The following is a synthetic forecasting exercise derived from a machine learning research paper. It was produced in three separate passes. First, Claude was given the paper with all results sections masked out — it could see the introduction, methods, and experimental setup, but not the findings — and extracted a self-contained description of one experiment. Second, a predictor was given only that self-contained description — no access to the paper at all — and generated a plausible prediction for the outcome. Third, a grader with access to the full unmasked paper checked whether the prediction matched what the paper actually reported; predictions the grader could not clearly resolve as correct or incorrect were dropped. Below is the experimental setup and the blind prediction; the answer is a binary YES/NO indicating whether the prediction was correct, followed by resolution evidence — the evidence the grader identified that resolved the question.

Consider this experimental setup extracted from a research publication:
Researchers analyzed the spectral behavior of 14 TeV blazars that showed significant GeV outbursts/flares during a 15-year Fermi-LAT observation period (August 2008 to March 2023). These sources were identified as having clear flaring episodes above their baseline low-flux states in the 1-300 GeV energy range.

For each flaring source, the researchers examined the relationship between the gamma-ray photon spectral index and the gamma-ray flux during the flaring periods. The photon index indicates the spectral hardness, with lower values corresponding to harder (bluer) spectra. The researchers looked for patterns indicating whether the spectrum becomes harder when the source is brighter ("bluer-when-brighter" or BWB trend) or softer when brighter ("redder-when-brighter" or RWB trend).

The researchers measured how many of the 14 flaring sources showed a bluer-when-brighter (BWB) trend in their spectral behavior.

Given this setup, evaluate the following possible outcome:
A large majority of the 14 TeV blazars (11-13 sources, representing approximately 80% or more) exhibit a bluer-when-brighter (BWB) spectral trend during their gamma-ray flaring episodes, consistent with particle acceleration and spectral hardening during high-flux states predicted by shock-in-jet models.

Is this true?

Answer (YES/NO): YES